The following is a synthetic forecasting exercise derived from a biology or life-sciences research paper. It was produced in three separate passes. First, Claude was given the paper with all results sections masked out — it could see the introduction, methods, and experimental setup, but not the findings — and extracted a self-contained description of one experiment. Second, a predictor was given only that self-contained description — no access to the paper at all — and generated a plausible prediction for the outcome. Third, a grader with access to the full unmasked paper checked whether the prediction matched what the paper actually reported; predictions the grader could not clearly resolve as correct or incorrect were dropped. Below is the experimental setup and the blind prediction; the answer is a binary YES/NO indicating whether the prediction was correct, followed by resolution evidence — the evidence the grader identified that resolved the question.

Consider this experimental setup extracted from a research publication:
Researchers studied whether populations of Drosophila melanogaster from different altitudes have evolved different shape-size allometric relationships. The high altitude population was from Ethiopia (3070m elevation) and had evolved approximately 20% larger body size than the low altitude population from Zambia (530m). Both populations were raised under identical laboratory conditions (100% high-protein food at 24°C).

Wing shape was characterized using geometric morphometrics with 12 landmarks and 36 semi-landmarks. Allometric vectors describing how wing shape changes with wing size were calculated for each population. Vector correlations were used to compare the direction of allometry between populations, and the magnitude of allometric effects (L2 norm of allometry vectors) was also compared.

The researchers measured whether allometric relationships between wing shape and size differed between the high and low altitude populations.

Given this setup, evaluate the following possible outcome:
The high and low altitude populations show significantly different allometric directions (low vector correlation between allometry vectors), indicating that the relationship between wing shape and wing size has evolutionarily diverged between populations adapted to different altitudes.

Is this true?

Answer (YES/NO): YES